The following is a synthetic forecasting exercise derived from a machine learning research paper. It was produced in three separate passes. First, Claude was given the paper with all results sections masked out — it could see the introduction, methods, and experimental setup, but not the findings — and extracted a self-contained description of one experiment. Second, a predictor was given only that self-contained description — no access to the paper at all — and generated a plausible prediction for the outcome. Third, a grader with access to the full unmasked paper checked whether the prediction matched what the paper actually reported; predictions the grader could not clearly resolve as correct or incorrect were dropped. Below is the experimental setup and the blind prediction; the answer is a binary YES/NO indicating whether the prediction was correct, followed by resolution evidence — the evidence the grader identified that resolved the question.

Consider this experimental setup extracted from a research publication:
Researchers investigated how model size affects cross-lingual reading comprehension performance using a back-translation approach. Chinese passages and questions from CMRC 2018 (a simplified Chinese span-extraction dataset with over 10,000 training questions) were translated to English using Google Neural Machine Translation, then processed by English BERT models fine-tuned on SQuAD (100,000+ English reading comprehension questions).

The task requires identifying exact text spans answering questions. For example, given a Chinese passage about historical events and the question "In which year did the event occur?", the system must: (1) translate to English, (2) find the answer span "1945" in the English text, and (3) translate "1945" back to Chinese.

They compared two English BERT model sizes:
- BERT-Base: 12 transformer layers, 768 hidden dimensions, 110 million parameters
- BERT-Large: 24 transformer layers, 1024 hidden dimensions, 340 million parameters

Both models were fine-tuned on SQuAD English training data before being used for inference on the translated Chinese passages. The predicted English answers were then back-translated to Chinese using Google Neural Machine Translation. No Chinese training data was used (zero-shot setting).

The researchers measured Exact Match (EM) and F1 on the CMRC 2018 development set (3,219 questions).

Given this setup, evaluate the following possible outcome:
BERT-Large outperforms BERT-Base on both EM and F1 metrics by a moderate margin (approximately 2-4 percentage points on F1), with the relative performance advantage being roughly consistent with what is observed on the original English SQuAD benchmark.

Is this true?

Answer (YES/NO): NO